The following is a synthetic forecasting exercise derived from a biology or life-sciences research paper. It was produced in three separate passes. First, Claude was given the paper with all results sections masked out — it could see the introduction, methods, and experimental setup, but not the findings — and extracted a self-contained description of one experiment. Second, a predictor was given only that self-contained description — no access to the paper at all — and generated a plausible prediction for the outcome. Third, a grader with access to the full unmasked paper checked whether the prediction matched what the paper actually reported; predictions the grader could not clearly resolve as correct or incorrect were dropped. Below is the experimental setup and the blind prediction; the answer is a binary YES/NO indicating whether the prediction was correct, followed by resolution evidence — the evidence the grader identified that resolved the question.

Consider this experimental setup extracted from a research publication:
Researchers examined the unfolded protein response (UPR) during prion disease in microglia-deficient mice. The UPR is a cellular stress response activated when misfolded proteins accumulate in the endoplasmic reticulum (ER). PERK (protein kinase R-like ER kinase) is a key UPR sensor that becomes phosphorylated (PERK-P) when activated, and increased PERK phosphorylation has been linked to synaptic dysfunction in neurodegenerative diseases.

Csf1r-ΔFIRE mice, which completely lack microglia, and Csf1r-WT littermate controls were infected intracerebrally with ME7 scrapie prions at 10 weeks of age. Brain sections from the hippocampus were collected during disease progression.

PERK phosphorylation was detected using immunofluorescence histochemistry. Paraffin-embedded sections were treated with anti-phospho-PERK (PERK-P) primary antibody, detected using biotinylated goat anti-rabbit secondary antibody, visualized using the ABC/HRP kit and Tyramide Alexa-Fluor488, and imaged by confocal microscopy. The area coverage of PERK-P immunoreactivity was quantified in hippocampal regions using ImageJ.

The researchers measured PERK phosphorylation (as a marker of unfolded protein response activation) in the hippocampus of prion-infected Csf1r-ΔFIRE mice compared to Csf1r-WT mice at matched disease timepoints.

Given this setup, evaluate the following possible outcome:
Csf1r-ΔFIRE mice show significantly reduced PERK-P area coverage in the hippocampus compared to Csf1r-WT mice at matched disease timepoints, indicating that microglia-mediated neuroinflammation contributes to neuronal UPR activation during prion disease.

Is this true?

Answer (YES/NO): NO